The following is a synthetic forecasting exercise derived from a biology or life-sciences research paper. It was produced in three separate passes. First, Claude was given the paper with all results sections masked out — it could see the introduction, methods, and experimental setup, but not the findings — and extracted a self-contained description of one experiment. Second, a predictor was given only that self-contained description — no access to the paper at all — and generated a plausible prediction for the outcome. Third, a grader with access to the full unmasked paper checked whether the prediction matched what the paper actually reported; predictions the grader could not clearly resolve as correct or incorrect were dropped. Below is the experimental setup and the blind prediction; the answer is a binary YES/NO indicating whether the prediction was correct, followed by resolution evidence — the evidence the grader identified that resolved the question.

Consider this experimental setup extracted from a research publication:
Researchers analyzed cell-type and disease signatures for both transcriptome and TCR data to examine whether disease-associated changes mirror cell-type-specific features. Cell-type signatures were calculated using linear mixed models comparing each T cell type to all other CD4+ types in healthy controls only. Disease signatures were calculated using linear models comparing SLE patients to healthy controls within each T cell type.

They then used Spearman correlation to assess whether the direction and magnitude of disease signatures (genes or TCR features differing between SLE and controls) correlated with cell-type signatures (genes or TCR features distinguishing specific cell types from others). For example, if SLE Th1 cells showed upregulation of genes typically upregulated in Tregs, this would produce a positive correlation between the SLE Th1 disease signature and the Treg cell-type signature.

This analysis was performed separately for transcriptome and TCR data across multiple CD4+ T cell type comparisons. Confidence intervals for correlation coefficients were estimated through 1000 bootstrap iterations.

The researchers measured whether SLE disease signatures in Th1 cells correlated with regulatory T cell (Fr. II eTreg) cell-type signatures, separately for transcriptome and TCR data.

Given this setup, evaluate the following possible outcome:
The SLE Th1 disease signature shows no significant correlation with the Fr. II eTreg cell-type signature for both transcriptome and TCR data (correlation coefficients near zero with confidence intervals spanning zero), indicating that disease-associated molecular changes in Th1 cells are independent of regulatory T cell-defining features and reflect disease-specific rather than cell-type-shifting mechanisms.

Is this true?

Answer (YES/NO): NO